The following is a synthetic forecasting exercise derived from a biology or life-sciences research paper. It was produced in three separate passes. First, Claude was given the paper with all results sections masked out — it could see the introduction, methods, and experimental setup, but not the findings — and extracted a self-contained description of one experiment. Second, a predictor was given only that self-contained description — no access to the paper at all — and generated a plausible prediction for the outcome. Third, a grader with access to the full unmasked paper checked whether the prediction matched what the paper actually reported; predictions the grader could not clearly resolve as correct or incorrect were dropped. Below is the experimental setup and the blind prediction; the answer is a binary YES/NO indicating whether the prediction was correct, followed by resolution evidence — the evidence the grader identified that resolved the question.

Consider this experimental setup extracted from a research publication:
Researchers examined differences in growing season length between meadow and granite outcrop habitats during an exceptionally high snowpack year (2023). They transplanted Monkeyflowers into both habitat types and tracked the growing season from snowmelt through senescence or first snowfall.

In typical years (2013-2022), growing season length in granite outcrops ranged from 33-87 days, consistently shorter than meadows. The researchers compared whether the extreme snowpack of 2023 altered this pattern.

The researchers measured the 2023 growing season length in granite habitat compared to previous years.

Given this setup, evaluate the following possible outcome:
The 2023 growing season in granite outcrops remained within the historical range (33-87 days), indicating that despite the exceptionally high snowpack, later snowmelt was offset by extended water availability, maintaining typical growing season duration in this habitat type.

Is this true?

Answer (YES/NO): NO